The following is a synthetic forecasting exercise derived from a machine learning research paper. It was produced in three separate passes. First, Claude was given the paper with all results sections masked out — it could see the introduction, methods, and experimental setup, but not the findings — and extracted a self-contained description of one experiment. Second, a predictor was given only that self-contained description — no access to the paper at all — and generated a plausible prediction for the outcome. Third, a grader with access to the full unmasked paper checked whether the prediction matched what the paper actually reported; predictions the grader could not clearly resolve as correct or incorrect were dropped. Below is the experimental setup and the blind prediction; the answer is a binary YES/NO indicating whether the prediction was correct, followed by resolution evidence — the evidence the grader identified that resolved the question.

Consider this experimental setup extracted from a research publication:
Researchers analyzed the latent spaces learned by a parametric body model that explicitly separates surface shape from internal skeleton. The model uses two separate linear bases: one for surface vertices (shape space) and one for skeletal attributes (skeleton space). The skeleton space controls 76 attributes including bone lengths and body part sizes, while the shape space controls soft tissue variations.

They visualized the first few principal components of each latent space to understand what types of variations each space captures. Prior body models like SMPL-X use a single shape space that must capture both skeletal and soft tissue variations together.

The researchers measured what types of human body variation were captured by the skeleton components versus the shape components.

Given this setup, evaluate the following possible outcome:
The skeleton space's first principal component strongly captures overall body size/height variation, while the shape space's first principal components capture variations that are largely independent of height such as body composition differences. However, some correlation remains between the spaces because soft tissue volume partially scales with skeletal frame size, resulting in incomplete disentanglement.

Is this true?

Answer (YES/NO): NO